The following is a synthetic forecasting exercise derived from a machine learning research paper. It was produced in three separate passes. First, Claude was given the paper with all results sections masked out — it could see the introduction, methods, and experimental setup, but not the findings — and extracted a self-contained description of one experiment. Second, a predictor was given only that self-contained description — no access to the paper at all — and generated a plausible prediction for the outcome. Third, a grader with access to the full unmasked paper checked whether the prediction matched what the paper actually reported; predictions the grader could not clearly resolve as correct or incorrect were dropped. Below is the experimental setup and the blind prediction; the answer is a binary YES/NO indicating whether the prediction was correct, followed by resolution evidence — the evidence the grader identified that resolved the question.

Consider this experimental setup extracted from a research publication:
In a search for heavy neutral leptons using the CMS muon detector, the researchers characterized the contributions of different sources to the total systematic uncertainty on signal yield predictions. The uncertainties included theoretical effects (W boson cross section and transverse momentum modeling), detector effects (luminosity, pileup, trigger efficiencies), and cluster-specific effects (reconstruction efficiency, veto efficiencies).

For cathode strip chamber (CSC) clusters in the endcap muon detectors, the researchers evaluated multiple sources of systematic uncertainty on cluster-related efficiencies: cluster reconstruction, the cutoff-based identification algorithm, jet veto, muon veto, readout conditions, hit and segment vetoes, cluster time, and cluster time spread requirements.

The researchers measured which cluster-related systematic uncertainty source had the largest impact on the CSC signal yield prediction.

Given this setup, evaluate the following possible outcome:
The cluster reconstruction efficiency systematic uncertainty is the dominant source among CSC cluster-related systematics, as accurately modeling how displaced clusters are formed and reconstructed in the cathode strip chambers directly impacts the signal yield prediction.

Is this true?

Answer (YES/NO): YES